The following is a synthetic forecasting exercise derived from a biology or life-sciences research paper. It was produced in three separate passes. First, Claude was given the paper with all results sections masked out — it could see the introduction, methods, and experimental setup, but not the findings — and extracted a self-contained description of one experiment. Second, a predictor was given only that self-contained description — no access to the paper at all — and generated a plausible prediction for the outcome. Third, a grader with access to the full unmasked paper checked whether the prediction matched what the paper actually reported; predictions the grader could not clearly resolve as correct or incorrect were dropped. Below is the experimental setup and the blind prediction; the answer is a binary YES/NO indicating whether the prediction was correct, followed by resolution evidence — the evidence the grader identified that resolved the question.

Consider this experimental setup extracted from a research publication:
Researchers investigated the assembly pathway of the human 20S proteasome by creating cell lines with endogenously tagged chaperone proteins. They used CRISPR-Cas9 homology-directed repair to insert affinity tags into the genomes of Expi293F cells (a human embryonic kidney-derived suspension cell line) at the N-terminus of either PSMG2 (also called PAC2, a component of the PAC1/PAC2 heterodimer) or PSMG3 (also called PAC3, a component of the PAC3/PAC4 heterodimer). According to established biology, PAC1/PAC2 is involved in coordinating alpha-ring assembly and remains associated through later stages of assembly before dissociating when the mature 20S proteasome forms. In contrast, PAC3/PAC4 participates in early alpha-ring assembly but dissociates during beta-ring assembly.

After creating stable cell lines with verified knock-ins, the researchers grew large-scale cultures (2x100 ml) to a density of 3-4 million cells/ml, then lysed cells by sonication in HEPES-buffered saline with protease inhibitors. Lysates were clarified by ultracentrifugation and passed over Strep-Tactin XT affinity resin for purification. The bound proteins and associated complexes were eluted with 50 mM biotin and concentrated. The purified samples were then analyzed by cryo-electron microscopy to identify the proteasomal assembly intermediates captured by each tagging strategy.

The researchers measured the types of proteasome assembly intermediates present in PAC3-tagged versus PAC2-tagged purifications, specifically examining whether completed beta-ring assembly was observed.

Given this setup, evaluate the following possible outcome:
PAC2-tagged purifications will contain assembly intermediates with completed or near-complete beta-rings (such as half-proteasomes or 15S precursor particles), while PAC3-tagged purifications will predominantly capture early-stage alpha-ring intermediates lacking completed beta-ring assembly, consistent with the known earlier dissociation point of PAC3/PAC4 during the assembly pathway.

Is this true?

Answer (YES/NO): YES